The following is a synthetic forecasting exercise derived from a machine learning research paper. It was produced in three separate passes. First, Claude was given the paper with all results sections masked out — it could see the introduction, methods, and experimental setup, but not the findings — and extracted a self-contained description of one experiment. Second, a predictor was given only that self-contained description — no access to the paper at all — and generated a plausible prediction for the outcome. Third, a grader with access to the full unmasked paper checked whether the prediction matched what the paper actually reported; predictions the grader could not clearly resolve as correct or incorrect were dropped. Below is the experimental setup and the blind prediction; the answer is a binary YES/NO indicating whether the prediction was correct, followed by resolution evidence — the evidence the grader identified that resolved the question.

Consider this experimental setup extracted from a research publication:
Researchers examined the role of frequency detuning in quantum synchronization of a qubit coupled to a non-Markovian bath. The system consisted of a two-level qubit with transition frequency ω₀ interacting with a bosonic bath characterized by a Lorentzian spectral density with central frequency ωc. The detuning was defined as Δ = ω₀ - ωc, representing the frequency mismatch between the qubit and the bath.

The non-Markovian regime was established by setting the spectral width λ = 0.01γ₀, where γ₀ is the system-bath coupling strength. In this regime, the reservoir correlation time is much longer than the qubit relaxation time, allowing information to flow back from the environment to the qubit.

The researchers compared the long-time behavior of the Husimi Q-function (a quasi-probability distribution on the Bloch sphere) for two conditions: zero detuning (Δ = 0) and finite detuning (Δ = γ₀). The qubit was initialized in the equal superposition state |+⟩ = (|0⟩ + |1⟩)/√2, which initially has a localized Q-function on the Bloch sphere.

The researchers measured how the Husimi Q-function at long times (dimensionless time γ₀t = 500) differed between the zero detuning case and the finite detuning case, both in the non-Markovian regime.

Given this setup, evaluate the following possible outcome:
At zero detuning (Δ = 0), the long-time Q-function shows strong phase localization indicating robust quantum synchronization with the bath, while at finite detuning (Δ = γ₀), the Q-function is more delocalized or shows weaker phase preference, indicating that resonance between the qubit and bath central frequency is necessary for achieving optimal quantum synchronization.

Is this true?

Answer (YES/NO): NO